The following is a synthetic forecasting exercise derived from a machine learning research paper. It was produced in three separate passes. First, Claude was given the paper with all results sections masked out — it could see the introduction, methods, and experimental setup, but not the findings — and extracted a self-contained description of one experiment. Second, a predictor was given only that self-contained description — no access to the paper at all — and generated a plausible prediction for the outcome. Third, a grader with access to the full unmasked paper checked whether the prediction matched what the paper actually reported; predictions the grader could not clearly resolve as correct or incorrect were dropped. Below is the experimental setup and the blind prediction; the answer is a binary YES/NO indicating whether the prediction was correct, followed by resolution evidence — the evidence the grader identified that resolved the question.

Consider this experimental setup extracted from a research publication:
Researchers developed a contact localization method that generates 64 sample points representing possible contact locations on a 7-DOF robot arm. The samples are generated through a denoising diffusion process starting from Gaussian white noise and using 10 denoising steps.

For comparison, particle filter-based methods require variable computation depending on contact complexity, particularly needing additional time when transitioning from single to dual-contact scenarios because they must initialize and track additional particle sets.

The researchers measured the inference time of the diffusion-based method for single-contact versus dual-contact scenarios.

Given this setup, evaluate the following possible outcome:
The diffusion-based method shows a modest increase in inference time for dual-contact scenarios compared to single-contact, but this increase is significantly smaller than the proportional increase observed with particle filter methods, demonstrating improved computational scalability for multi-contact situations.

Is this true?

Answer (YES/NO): NO